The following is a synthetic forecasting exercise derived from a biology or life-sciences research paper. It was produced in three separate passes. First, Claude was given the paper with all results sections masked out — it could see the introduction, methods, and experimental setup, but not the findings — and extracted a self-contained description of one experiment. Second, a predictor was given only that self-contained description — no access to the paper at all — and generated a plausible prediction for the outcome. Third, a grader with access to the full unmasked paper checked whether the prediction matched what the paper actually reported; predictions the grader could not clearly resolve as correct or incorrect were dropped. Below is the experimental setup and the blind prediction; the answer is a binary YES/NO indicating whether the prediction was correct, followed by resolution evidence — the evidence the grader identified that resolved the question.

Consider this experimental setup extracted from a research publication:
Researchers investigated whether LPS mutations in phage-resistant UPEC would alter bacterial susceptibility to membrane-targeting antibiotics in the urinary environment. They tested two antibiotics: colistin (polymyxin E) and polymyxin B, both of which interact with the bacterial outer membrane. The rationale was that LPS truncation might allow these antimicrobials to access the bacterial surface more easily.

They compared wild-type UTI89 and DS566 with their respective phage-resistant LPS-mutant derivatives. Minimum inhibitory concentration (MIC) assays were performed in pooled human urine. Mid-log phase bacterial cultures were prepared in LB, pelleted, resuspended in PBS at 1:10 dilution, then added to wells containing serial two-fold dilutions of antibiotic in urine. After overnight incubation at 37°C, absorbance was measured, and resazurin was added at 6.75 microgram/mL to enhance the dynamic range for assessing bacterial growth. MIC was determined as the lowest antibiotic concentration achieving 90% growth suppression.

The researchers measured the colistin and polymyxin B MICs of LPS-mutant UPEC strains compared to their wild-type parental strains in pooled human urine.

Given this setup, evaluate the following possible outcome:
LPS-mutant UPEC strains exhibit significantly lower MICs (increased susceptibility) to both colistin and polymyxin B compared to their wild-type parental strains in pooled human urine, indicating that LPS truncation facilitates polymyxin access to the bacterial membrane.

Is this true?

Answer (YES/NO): NO